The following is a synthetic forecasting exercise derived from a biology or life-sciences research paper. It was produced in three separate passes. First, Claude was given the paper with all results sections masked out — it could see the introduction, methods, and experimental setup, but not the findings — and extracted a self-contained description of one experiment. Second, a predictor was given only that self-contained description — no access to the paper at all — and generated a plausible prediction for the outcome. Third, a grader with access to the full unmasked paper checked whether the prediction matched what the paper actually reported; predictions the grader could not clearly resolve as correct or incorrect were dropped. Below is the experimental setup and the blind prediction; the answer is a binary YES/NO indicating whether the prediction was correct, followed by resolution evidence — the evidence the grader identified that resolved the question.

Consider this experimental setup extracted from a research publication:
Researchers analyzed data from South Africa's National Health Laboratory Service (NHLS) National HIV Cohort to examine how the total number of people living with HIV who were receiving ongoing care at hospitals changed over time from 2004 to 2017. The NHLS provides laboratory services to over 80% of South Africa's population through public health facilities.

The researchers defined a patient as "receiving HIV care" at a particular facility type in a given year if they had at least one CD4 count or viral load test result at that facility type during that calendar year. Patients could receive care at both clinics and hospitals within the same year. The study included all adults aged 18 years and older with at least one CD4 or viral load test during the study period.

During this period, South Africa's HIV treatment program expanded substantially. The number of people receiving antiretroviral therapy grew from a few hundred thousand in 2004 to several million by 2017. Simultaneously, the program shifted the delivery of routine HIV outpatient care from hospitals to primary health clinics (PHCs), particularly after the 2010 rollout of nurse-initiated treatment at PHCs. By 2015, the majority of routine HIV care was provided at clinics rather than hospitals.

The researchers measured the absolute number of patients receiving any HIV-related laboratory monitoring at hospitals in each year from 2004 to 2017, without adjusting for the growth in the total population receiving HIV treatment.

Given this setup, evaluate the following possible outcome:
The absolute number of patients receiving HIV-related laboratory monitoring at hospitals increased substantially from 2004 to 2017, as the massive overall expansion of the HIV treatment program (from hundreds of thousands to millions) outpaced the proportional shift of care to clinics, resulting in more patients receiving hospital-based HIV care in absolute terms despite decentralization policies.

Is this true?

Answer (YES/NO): NO